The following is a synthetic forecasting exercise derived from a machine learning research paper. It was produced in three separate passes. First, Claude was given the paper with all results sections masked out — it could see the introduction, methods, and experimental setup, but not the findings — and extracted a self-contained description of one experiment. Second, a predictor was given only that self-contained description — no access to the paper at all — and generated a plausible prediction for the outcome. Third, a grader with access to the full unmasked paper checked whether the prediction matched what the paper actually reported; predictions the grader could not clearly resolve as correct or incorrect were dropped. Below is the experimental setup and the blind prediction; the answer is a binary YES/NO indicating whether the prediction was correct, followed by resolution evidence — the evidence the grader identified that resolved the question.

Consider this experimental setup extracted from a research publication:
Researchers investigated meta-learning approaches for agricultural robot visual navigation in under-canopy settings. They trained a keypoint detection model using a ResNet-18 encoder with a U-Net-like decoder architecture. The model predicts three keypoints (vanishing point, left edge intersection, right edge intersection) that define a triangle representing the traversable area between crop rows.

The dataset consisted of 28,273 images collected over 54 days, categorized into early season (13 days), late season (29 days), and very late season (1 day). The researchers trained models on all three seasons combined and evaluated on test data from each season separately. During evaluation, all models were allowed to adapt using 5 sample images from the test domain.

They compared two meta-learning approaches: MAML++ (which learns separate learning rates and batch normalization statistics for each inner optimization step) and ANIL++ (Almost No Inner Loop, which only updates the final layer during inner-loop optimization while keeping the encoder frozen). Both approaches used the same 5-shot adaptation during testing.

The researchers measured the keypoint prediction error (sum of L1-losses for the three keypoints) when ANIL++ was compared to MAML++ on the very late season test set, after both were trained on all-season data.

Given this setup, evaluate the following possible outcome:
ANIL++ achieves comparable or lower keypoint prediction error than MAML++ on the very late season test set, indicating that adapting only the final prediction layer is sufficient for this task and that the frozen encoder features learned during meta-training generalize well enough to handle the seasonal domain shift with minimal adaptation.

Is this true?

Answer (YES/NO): NO